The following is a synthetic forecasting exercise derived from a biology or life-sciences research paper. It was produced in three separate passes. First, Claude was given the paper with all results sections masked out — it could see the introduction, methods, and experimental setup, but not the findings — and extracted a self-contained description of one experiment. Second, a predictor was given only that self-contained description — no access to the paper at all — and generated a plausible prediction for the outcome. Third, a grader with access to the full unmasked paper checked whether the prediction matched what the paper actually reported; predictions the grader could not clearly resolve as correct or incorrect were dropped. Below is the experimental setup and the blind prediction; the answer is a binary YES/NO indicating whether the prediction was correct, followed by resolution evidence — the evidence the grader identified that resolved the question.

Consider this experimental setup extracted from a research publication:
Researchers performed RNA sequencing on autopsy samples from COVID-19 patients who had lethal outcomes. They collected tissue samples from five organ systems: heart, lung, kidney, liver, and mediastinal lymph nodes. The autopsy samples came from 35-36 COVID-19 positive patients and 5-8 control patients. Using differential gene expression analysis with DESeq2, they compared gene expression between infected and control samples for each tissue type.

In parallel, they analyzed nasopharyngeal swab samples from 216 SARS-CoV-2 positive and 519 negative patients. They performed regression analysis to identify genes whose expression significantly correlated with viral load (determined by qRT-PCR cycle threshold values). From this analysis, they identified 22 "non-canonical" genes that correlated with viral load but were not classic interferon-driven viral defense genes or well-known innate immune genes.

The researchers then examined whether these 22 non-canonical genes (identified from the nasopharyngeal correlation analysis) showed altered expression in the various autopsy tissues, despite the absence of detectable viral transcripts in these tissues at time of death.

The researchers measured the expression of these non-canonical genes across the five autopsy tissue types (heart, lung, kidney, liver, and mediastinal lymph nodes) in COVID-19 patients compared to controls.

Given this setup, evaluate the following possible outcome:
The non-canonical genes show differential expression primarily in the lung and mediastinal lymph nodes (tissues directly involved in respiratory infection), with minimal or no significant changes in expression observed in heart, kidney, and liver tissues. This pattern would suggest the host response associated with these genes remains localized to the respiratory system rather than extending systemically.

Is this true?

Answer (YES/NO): NO